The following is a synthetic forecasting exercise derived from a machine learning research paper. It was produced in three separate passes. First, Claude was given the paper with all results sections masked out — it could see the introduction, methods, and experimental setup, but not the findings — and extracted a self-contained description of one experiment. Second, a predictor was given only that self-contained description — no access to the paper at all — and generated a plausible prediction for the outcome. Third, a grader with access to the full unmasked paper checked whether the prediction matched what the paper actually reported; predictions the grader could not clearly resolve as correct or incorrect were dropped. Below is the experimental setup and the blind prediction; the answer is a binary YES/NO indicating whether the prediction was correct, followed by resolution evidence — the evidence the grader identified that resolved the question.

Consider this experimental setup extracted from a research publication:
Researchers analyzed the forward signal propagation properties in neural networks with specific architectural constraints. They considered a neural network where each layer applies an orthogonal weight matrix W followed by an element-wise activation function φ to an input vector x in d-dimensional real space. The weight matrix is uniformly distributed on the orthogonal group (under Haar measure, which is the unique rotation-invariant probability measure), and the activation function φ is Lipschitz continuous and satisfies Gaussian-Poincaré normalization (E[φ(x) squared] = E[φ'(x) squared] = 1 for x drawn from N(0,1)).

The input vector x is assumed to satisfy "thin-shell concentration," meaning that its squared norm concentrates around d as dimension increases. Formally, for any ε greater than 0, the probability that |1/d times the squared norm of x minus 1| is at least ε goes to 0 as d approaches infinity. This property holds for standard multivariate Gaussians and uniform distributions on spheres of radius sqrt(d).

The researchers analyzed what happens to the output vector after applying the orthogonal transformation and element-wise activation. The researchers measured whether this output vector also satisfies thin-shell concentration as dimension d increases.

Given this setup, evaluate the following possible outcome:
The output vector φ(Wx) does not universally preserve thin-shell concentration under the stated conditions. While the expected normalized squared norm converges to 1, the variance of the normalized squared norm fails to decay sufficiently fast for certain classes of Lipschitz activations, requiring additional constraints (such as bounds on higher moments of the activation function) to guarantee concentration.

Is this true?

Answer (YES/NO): NO